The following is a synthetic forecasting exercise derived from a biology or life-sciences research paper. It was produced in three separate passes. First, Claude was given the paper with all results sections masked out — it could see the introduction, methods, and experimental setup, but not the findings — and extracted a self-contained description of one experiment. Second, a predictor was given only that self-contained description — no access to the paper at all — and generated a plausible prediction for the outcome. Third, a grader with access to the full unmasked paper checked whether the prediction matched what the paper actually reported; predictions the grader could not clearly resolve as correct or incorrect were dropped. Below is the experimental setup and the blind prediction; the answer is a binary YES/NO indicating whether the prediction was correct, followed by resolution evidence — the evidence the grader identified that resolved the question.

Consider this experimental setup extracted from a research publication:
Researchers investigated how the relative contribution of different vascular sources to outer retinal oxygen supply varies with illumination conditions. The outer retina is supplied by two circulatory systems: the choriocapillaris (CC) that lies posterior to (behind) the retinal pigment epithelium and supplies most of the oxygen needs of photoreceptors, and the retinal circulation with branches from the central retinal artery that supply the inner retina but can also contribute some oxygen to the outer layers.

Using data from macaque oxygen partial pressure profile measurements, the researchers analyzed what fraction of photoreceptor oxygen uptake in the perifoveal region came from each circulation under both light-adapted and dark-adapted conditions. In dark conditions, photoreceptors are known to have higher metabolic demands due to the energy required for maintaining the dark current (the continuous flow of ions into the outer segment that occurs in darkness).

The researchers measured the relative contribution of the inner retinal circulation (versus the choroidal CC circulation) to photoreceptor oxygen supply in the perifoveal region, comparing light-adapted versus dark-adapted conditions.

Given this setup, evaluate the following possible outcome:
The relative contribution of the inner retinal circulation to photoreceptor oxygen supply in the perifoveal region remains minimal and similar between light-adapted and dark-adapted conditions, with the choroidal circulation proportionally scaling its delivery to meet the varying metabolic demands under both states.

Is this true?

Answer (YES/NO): NO